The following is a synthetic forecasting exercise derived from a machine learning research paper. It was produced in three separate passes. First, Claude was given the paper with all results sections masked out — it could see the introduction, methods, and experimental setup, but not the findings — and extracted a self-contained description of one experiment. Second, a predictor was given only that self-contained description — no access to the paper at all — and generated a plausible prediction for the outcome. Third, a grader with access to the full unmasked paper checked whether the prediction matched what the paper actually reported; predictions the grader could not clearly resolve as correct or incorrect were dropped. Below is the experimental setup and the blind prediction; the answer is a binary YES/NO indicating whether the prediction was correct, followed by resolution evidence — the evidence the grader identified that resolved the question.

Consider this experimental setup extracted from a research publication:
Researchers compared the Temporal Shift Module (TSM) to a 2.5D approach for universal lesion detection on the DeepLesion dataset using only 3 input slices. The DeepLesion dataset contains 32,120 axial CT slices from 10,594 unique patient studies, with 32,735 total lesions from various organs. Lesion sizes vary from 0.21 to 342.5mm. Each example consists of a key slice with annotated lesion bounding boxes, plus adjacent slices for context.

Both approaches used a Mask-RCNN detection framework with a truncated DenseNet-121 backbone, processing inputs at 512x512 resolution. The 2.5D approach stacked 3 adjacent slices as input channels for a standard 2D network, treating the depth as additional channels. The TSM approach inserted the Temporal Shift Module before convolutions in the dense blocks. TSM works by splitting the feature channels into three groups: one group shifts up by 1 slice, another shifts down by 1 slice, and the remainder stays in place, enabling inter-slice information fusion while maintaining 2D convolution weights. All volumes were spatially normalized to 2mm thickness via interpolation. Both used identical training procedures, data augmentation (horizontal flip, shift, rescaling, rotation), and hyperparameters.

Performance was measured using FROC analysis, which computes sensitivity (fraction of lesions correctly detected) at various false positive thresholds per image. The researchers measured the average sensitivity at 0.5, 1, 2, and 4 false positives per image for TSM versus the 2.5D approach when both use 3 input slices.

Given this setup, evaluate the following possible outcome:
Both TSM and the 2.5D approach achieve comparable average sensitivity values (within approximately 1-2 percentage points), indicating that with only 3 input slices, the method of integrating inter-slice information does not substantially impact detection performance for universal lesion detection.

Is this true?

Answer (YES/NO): YES